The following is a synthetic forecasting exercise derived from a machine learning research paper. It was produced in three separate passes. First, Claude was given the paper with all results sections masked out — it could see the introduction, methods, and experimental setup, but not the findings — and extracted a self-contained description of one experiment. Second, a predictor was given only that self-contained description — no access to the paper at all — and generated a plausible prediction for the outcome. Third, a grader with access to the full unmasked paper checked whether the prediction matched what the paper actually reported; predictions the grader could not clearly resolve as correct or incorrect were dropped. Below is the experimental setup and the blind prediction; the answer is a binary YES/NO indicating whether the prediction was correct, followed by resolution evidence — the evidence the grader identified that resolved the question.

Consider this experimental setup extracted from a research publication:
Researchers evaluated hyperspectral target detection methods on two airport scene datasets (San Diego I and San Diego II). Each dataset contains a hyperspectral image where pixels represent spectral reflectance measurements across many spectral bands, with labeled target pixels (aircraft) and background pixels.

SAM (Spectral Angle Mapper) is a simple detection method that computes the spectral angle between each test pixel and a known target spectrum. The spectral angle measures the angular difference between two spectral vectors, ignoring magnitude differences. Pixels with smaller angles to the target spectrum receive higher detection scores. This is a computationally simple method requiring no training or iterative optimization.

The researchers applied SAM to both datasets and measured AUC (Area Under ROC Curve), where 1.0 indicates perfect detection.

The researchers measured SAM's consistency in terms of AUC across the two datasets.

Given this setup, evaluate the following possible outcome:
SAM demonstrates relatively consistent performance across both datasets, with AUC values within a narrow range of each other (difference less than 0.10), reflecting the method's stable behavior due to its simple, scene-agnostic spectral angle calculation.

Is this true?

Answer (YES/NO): YES